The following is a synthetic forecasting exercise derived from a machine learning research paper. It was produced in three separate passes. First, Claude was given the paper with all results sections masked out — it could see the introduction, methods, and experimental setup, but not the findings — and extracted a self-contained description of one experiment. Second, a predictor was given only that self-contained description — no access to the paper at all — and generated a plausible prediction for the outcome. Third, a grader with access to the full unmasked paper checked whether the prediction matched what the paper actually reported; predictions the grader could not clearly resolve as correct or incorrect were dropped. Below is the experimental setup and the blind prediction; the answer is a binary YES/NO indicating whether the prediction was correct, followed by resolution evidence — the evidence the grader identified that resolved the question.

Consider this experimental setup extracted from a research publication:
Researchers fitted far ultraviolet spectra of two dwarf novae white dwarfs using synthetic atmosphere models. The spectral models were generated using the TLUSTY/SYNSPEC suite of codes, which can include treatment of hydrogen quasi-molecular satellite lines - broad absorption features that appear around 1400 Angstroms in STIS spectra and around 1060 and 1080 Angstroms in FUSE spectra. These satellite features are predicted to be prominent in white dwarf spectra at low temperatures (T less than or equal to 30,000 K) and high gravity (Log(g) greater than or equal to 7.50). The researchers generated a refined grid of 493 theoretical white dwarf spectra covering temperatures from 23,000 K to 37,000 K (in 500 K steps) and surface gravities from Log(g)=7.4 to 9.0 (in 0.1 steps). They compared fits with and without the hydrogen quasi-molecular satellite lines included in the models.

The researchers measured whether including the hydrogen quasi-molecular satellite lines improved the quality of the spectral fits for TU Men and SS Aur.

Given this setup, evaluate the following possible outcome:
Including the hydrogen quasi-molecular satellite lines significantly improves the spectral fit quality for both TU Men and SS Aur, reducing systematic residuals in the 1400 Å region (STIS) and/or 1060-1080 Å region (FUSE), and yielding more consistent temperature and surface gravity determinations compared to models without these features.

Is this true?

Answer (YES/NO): NO